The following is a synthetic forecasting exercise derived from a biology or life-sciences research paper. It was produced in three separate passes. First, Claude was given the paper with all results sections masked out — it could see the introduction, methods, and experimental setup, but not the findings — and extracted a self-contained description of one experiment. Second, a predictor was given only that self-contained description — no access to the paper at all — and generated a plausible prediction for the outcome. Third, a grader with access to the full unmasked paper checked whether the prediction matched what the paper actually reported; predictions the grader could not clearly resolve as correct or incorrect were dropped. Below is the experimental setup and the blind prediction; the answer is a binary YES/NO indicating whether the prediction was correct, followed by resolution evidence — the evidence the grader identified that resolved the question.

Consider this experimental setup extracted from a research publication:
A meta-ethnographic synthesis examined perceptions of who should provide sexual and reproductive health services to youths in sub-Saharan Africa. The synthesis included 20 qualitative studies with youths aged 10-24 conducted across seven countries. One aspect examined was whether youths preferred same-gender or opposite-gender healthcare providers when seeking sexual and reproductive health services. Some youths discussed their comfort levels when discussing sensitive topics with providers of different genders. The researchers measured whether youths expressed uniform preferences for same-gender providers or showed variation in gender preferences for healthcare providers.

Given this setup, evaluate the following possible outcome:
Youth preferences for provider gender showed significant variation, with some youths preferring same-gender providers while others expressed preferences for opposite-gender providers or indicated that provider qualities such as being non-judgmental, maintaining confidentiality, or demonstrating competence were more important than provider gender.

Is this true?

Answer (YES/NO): NO